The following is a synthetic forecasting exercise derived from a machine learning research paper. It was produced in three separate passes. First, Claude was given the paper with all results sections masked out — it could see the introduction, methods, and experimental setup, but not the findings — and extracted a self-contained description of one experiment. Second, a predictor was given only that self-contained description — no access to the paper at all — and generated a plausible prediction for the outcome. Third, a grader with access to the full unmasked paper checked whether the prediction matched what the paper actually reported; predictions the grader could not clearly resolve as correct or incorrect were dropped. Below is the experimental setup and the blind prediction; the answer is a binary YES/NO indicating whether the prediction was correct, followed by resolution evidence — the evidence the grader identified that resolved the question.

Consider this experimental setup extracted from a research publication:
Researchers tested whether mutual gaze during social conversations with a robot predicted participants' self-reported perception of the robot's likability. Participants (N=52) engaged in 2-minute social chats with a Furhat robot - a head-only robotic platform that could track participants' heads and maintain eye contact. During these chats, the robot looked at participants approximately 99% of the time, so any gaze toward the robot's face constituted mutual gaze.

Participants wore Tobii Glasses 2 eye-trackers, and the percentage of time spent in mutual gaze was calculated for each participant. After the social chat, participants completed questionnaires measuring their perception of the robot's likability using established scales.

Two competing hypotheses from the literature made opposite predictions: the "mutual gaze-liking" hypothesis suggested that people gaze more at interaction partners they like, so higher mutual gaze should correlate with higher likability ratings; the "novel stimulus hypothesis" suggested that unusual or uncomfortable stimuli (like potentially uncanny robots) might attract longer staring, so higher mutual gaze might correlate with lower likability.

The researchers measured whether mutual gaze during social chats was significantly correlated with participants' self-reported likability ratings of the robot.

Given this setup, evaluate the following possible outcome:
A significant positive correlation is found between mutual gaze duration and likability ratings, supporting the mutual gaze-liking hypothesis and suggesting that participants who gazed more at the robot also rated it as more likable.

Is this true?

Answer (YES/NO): YES